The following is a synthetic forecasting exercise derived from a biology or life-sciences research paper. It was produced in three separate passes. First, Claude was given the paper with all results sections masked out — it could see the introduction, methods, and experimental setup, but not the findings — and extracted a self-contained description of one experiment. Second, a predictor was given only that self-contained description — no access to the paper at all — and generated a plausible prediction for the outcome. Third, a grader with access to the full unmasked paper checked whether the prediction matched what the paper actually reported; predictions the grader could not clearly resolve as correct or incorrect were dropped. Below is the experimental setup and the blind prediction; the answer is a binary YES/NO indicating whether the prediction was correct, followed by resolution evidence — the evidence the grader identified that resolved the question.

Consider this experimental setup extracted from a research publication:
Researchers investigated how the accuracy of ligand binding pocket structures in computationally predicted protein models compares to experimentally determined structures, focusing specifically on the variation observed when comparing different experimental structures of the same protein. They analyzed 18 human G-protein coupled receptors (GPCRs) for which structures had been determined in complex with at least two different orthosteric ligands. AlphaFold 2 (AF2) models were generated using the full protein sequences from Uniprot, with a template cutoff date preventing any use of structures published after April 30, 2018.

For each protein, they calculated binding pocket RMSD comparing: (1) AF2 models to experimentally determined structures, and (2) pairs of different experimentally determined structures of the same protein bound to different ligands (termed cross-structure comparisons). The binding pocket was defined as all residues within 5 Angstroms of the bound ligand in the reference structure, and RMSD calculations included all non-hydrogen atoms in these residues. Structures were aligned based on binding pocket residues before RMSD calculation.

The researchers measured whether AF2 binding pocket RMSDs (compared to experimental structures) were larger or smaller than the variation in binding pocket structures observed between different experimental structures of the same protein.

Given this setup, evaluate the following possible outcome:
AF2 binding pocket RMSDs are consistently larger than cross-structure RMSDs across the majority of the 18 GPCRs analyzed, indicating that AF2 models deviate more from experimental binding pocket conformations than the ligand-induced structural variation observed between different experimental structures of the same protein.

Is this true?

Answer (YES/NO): NO